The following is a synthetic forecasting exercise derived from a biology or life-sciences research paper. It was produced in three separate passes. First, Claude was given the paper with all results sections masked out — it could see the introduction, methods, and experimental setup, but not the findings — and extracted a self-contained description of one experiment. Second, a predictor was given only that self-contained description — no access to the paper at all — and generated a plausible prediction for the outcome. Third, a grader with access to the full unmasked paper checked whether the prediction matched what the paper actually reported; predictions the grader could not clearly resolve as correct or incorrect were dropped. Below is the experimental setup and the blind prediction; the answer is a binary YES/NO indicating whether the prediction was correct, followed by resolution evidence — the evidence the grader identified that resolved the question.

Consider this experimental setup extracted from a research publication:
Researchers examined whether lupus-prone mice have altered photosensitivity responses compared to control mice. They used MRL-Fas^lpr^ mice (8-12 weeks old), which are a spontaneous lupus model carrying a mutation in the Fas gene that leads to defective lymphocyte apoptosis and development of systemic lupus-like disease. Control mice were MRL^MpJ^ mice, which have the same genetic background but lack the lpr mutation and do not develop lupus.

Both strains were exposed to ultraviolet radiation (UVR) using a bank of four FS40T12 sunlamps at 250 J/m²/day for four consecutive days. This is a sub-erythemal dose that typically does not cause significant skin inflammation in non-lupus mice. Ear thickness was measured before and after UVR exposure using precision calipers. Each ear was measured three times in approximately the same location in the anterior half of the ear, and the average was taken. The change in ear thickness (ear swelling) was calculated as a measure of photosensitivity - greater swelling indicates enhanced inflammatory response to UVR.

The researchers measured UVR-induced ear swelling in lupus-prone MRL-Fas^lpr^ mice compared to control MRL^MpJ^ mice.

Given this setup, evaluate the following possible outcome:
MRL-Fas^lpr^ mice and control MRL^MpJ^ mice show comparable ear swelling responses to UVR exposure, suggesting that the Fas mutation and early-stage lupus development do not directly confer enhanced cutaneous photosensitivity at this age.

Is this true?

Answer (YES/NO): NO